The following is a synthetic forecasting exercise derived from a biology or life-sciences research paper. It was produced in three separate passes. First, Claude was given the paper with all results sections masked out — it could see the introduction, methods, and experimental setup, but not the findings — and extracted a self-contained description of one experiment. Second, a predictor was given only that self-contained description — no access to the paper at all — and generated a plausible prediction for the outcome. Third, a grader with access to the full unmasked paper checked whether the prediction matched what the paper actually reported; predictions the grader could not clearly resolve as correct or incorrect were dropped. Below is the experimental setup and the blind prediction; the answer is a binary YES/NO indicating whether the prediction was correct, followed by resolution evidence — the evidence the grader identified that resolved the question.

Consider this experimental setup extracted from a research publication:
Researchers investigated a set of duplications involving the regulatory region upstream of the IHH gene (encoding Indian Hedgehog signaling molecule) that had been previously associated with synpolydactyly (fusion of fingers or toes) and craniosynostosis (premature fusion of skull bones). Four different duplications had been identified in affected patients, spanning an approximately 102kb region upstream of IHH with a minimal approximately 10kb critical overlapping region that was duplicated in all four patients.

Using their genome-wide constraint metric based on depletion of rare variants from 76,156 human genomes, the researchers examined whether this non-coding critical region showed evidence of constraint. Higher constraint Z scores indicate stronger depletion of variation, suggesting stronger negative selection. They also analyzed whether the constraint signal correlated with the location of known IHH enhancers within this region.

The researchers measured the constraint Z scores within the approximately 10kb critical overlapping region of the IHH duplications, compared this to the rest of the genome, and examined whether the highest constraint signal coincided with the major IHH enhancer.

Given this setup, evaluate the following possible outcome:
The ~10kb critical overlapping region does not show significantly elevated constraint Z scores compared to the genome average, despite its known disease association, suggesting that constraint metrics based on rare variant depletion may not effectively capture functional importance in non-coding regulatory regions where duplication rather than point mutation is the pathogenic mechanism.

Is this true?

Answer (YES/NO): NO